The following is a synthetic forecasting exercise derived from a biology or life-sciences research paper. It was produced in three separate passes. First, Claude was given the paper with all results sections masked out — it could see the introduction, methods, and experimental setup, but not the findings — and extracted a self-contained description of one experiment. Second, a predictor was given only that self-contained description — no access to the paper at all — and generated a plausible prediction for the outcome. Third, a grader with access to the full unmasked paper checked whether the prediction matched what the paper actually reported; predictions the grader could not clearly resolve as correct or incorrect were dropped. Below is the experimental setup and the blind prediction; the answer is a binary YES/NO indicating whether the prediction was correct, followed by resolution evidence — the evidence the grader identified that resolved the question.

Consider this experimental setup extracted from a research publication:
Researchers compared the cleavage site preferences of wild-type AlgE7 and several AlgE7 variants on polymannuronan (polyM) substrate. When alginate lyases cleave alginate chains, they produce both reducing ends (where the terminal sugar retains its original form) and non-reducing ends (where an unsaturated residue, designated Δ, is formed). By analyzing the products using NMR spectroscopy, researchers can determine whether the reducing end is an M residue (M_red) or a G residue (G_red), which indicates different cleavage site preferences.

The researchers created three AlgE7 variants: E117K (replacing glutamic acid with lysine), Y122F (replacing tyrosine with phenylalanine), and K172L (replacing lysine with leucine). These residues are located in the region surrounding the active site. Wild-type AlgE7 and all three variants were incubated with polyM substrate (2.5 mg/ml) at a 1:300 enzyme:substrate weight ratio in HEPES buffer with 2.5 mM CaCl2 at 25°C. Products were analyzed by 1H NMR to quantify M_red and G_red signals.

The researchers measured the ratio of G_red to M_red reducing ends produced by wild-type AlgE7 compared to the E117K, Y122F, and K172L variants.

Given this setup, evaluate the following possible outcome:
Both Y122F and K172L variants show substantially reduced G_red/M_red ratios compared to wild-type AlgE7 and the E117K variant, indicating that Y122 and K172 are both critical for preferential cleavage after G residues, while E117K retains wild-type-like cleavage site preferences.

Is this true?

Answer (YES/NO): NO